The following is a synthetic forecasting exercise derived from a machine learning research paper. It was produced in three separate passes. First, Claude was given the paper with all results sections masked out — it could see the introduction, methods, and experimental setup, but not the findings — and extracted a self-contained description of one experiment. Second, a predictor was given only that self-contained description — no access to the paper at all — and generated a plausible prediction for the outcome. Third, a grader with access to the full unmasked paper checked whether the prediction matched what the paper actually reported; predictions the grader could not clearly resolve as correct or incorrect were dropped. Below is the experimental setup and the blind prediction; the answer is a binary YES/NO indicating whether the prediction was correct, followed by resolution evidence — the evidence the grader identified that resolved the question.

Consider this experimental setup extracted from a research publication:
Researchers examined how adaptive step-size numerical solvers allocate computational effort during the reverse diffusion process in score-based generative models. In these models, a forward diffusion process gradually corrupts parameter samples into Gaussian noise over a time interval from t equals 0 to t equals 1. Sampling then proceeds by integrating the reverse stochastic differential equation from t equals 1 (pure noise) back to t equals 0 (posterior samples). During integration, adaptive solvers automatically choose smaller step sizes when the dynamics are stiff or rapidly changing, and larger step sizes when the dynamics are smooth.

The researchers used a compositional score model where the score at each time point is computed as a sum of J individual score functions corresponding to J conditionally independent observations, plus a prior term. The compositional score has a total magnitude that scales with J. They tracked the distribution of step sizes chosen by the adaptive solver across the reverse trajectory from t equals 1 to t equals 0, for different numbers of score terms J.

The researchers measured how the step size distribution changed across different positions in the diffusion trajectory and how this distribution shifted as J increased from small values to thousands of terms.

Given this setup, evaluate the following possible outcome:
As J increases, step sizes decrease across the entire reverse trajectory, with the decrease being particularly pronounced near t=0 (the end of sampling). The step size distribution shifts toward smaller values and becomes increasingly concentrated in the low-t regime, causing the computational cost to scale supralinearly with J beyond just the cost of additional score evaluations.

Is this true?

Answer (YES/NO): NO